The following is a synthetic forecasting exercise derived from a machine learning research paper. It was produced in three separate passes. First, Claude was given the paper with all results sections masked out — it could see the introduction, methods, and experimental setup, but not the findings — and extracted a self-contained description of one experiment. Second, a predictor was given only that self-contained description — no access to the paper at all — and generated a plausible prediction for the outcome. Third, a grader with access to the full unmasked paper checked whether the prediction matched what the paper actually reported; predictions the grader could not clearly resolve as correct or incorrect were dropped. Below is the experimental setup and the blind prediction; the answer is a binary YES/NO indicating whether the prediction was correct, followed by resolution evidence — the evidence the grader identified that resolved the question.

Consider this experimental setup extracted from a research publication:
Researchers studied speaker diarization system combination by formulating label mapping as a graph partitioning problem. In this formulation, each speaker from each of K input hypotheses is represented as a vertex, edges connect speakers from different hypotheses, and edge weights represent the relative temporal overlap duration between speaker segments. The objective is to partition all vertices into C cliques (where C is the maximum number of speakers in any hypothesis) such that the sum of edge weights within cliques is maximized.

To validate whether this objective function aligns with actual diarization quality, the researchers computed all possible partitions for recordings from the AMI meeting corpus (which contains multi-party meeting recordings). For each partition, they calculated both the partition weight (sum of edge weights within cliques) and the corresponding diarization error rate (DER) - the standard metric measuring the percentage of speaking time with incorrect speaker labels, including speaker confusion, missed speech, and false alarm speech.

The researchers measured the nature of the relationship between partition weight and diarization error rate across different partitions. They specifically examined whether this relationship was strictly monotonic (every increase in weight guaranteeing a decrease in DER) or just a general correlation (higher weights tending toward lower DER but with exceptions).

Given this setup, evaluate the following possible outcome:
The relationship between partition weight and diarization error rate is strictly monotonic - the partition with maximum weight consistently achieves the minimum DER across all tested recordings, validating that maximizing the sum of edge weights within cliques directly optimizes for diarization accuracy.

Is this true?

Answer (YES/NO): NO